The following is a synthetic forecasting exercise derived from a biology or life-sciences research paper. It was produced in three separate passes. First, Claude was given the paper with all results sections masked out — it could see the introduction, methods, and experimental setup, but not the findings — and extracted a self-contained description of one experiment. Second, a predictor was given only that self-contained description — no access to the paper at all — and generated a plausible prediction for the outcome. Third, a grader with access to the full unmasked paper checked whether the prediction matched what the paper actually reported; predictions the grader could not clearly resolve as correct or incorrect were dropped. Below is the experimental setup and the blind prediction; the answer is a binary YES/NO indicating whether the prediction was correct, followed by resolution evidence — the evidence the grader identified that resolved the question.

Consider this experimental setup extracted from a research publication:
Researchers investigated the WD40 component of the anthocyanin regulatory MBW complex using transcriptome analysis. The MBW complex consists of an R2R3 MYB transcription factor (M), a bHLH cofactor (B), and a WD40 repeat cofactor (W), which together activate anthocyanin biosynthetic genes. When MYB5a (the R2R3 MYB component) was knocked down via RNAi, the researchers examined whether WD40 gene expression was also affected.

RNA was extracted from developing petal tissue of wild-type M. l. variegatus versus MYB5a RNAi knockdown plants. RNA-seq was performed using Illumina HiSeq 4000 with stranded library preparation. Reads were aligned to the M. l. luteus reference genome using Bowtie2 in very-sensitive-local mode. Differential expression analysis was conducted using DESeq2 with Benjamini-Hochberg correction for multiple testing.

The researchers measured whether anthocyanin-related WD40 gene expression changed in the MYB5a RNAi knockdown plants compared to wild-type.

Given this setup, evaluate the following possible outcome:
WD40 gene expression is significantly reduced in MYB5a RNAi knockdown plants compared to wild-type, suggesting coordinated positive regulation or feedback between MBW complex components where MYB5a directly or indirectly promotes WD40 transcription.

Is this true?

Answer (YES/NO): YES